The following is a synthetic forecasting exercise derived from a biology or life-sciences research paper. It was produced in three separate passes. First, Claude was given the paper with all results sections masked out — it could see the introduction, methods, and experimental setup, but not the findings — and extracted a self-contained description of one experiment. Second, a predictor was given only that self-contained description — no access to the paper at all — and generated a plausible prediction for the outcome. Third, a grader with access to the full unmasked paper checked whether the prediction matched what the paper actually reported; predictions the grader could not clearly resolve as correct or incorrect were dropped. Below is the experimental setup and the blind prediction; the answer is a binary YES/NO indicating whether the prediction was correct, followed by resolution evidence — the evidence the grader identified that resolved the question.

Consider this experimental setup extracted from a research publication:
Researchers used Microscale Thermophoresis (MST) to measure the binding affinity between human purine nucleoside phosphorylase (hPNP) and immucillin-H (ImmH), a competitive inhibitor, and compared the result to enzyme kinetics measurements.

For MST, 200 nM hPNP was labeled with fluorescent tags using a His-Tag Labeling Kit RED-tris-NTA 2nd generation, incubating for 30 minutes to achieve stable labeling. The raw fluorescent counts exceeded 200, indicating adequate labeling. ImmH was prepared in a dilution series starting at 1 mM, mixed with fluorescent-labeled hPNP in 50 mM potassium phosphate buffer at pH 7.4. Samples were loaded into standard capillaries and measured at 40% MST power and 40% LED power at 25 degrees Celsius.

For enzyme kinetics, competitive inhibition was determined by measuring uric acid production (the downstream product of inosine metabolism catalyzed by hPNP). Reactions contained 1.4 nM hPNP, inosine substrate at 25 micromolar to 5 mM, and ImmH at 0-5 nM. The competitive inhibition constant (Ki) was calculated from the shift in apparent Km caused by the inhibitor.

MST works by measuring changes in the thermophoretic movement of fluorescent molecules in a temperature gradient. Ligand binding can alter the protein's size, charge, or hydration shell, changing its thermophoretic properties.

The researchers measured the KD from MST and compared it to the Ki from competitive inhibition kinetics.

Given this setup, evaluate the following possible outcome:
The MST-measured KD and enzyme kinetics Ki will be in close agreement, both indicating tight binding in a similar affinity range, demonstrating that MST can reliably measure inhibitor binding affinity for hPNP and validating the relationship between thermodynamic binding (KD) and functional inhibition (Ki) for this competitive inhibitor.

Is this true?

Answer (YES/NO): NO